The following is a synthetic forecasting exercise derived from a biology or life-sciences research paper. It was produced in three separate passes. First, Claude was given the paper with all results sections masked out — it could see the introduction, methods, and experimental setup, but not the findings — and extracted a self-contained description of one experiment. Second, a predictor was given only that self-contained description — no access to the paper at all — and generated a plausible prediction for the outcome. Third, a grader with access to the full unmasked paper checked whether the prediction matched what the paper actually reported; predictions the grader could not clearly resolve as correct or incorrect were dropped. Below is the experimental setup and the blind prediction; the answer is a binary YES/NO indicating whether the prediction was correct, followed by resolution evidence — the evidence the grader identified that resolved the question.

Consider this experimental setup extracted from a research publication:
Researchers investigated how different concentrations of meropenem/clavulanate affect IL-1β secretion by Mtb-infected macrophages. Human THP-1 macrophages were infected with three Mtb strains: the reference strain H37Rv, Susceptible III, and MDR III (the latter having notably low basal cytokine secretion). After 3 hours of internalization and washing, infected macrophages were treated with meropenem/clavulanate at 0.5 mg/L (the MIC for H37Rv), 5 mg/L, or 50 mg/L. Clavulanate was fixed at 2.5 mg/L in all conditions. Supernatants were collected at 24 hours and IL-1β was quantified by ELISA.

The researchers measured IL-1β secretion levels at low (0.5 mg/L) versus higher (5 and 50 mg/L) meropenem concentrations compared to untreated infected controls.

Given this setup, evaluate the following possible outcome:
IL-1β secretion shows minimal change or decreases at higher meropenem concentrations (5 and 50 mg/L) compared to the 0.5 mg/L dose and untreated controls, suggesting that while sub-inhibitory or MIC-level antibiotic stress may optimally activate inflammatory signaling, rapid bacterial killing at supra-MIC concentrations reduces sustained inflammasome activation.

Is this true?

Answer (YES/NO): NO